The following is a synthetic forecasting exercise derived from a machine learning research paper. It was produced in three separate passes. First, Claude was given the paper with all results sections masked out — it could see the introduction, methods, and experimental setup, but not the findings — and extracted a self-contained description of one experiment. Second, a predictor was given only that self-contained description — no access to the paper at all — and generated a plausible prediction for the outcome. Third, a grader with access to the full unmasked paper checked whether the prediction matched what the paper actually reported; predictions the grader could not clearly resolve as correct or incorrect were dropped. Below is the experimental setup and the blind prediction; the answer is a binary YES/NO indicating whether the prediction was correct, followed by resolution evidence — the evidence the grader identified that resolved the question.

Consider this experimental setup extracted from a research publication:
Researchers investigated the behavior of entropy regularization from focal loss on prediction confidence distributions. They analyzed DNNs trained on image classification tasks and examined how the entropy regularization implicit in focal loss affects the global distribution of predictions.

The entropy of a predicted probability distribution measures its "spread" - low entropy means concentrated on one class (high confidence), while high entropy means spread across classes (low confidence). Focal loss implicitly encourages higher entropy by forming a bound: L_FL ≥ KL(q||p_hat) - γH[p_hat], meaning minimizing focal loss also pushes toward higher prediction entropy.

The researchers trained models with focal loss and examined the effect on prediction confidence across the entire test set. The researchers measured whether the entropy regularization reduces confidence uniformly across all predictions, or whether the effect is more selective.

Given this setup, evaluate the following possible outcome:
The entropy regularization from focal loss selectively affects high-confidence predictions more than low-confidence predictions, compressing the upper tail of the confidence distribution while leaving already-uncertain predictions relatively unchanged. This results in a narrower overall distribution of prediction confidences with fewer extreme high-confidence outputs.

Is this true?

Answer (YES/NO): NO